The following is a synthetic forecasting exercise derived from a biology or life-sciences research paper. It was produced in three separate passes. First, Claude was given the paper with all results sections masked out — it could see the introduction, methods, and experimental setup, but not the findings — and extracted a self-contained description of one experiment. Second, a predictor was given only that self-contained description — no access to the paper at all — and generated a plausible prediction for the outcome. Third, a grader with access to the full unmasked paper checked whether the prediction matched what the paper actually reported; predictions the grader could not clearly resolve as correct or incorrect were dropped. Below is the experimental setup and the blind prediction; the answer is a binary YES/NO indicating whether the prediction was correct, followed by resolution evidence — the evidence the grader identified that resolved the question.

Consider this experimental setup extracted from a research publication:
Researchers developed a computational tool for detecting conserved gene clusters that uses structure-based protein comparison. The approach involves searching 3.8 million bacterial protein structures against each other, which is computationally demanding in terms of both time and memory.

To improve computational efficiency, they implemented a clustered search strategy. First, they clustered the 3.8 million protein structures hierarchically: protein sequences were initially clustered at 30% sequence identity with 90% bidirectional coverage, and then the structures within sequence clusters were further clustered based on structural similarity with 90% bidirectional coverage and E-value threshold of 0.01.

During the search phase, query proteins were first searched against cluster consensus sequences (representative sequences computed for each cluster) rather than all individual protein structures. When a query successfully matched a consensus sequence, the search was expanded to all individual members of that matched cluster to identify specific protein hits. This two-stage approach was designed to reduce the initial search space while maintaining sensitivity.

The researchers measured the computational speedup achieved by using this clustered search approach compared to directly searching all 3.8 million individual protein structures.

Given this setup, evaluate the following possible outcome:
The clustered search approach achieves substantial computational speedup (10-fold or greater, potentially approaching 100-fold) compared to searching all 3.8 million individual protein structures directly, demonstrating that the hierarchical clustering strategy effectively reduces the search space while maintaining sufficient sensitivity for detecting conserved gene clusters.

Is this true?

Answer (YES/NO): NO